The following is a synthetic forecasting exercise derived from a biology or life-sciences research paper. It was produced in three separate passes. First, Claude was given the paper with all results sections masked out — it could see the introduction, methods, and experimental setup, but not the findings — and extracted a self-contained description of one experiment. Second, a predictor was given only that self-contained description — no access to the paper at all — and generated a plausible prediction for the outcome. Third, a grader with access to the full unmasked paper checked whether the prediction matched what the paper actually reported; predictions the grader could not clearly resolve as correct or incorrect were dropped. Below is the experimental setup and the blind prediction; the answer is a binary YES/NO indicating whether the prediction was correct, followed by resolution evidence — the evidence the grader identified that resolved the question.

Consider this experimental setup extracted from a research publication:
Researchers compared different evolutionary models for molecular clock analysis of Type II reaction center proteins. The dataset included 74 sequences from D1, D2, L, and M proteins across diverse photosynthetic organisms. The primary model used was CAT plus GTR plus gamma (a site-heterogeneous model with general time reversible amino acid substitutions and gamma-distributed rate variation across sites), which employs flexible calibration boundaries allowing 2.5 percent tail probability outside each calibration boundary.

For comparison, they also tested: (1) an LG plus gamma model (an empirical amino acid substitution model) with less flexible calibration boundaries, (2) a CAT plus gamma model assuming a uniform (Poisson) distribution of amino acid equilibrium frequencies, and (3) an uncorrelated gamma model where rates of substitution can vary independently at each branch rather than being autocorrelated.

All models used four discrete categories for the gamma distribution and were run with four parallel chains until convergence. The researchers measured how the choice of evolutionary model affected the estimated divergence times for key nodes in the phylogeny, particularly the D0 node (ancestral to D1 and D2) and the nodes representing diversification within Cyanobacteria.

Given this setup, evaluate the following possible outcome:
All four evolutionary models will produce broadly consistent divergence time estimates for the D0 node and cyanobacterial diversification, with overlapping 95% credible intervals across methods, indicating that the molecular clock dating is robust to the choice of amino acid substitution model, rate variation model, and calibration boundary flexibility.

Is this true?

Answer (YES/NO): NO